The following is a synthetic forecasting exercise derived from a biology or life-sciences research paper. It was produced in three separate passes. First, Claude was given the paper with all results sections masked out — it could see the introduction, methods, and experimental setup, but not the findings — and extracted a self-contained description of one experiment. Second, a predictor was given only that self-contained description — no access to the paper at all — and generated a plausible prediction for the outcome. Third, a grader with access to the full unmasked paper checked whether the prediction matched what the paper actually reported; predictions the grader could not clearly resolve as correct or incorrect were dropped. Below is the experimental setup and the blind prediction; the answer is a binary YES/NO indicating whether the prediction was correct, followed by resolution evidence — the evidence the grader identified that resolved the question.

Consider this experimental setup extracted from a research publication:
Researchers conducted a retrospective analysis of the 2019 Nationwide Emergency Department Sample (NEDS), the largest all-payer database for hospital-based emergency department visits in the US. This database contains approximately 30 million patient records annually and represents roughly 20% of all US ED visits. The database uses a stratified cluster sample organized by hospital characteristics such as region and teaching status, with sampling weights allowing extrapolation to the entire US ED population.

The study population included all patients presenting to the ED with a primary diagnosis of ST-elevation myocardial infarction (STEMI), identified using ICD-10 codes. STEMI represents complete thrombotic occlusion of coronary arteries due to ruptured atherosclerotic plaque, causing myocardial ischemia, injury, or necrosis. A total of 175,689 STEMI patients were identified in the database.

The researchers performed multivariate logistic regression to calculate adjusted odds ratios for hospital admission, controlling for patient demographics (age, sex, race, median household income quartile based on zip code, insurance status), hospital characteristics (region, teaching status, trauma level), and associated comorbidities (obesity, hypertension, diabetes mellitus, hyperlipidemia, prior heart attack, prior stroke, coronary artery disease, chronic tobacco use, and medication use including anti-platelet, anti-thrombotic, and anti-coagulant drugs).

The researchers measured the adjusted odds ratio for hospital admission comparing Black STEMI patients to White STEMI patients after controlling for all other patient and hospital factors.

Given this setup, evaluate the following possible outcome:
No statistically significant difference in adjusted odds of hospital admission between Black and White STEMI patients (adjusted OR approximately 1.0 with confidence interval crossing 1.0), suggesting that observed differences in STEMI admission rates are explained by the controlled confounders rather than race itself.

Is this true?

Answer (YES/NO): NO